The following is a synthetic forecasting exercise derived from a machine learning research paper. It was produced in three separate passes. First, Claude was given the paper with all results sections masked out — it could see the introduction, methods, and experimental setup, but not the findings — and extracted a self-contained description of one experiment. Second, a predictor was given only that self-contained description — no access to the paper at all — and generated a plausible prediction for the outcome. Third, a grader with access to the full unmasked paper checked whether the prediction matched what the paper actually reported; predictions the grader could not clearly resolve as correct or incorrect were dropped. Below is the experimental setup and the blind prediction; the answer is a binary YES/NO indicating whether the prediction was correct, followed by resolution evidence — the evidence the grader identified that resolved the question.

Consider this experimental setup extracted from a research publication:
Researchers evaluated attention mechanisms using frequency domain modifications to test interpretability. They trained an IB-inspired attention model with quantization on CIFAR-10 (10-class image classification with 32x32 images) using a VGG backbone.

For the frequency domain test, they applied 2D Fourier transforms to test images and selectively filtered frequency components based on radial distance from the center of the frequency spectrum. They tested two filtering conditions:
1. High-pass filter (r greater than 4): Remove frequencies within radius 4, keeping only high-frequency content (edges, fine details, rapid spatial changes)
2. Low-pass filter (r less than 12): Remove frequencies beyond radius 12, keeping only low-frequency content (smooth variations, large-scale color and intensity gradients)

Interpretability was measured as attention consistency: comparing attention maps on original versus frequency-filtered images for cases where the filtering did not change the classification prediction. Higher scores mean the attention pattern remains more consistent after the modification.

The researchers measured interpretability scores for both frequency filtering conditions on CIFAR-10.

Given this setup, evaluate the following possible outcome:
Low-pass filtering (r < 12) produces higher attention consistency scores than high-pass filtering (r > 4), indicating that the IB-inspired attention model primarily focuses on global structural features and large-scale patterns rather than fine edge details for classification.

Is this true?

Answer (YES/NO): NO